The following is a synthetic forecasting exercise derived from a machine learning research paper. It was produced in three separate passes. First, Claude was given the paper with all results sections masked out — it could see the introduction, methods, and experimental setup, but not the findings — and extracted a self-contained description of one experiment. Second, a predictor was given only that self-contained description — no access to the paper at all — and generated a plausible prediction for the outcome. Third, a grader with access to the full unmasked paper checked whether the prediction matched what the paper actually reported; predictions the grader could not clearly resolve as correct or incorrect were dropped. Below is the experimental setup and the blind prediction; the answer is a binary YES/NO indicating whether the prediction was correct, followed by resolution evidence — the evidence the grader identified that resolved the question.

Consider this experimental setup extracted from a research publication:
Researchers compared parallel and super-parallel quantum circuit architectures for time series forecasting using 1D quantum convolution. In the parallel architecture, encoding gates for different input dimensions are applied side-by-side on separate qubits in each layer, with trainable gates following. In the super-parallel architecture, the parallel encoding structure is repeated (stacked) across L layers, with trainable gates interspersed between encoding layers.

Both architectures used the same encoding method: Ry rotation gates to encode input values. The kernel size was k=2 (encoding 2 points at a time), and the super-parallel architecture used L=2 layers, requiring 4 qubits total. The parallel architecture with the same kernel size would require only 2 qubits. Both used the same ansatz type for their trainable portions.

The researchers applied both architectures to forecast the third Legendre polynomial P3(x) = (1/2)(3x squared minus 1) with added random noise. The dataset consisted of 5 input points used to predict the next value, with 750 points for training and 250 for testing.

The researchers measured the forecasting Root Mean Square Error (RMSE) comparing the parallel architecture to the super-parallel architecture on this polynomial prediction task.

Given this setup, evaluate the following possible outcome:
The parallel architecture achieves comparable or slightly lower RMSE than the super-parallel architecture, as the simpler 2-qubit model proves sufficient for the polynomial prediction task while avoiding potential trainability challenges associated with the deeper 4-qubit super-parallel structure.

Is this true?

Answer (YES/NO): NO